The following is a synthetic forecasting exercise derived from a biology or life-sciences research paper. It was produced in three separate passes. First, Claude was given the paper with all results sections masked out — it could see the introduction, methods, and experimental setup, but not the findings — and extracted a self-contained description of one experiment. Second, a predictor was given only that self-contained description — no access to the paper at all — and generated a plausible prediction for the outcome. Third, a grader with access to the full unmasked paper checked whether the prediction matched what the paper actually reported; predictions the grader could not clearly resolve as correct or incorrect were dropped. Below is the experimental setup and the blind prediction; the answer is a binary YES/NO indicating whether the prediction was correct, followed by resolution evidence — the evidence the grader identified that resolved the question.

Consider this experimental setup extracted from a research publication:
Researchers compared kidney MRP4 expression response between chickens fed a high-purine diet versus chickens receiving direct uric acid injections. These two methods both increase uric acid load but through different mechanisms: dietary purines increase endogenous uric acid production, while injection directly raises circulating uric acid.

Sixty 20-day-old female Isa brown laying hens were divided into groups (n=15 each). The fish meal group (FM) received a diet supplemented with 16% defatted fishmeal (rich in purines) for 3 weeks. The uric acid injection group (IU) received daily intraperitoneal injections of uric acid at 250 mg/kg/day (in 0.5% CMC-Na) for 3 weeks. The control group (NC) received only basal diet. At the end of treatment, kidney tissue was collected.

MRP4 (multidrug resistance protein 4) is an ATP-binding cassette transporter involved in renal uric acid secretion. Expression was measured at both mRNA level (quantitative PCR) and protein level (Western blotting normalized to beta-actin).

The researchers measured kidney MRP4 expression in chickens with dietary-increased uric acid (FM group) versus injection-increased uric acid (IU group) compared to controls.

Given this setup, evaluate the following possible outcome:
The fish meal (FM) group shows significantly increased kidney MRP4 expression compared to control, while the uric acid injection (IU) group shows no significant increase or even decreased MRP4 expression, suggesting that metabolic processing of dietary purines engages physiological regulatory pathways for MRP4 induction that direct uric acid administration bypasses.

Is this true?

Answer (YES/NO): NO